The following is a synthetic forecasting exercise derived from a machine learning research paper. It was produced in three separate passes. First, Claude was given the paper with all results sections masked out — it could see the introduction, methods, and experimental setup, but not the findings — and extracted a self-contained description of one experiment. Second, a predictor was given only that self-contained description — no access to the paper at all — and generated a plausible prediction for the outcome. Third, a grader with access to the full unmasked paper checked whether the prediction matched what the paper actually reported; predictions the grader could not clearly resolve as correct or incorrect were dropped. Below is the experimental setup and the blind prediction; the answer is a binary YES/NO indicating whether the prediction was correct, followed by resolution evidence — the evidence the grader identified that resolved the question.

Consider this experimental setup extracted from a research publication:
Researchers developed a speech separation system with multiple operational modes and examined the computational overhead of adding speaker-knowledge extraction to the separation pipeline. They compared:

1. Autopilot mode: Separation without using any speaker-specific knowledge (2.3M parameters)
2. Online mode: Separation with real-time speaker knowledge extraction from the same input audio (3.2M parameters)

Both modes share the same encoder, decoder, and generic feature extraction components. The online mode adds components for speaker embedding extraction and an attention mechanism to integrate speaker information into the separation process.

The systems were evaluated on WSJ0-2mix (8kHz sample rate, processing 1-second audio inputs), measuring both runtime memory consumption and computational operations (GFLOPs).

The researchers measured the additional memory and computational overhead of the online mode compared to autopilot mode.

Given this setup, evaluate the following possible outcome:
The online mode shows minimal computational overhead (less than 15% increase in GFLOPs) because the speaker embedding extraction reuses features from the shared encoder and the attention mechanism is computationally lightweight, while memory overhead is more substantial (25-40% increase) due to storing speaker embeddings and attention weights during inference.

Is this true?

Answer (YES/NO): NO